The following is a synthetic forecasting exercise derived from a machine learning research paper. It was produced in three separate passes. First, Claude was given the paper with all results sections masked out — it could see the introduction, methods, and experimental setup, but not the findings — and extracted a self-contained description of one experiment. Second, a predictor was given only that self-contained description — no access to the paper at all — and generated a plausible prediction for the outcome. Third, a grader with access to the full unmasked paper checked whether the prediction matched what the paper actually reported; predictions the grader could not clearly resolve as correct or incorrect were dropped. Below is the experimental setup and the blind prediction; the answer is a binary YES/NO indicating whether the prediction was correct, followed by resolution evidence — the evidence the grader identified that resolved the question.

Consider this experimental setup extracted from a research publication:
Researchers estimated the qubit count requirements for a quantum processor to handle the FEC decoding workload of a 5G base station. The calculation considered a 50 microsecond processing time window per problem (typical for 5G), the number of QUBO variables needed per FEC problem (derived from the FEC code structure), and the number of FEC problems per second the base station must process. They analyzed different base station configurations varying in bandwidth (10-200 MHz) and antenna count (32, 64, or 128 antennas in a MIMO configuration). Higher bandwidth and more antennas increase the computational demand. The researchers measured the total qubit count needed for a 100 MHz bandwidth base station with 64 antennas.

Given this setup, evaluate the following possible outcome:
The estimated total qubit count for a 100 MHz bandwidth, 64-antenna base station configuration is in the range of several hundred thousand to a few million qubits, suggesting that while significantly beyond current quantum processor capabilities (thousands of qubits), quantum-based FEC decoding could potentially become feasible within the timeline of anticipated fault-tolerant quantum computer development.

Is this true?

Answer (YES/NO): NO